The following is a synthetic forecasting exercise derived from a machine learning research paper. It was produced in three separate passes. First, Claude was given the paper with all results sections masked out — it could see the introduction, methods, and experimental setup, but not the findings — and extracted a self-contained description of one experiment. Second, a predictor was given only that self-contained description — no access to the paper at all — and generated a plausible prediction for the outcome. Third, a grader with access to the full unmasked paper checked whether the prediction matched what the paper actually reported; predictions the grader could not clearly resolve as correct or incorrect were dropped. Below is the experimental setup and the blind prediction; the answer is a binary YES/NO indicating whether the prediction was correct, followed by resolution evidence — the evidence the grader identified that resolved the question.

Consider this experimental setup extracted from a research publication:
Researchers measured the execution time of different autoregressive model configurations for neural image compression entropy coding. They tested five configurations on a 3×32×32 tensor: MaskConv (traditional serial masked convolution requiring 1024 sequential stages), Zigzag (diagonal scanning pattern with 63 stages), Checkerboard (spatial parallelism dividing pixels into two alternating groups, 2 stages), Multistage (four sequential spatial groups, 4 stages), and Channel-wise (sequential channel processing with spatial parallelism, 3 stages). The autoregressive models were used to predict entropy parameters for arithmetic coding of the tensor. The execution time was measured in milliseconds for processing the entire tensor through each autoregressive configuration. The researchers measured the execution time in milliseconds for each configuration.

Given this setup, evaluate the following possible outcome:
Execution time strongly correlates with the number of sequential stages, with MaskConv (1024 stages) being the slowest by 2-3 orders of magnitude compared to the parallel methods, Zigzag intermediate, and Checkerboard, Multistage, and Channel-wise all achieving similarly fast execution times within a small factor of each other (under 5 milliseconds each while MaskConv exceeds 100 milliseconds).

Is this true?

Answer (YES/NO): NO